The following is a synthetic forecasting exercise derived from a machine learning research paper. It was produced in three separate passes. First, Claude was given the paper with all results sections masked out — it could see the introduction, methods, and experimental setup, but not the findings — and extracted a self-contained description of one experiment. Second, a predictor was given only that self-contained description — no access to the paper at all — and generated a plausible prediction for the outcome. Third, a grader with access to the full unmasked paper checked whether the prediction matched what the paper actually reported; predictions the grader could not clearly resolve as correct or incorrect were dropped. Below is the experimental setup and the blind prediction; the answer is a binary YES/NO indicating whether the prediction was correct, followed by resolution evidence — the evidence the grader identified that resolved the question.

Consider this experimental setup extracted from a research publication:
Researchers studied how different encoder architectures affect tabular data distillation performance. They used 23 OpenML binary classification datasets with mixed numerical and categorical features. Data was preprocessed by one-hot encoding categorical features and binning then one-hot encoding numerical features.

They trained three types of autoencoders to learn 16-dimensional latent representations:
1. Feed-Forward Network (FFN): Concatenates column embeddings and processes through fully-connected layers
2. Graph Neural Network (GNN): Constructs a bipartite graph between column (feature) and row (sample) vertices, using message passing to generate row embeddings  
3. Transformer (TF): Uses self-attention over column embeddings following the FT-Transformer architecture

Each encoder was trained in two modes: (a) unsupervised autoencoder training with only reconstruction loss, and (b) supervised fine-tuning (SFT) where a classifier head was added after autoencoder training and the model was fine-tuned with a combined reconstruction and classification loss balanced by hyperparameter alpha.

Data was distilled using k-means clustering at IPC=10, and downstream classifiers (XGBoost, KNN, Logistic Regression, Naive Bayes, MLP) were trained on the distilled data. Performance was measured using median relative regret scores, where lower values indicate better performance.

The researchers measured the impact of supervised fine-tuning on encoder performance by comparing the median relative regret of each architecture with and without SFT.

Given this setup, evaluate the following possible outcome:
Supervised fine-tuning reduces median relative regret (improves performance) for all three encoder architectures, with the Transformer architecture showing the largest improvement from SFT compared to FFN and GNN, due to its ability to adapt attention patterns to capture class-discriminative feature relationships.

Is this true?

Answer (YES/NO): YES